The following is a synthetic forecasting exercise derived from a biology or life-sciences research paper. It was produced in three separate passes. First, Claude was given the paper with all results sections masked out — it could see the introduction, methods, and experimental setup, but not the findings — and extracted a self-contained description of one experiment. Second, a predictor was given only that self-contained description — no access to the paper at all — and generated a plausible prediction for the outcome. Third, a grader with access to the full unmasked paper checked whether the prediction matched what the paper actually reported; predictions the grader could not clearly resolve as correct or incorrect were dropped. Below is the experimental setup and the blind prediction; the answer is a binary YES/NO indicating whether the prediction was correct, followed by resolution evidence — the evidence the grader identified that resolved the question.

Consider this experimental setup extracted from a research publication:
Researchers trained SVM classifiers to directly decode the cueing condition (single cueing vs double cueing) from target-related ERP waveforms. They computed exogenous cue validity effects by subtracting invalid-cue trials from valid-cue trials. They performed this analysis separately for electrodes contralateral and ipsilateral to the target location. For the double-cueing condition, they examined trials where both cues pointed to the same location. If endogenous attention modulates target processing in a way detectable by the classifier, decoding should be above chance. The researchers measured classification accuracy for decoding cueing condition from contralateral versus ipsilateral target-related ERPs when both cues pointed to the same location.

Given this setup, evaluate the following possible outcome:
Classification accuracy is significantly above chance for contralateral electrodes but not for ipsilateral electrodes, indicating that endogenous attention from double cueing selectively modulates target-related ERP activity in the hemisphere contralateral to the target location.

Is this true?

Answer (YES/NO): NO